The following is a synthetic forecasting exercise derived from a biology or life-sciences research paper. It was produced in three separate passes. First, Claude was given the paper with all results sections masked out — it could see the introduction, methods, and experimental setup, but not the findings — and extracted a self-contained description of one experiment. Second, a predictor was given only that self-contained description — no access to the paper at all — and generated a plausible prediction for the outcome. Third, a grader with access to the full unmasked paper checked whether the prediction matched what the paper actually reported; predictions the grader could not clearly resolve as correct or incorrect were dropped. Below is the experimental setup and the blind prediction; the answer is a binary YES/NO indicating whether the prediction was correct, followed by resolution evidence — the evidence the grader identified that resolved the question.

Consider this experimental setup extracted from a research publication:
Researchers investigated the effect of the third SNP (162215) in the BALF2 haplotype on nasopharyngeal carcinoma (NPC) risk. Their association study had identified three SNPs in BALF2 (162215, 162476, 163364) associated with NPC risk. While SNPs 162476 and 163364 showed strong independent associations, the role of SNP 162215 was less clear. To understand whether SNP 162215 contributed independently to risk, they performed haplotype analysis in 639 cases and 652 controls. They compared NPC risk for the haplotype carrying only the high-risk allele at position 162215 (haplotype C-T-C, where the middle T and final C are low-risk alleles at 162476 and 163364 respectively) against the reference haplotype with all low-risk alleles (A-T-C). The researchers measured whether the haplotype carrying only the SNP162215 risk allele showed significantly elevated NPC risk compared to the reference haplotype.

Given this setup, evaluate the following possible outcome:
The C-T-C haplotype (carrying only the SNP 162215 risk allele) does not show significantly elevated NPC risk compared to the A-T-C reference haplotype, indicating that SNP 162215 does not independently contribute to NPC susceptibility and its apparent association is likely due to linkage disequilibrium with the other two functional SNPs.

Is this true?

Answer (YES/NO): YES